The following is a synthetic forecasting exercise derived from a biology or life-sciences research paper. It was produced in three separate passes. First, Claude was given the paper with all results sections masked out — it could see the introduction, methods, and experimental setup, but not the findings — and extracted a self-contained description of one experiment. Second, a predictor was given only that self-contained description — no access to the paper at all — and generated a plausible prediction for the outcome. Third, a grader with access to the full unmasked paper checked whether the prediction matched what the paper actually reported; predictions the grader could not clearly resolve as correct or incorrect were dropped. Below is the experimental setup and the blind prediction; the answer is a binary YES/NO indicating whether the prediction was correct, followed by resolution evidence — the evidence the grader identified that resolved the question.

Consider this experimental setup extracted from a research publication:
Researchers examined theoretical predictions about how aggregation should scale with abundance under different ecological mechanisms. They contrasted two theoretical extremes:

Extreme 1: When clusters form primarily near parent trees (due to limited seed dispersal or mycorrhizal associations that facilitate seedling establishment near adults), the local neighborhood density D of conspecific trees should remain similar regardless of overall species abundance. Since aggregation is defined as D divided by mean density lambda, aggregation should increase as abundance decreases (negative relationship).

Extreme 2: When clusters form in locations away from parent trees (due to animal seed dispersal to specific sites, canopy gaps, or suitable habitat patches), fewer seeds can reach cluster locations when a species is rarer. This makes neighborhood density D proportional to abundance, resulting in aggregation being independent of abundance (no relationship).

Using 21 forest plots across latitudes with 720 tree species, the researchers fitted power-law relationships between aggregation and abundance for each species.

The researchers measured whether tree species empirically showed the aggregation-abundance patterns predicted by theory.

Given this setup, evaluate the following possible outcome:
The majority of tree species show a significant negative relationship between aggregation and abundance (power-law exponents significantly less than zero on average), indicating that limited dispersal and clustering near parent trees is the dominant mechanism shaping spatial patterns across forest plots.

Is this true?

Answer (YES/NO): NO